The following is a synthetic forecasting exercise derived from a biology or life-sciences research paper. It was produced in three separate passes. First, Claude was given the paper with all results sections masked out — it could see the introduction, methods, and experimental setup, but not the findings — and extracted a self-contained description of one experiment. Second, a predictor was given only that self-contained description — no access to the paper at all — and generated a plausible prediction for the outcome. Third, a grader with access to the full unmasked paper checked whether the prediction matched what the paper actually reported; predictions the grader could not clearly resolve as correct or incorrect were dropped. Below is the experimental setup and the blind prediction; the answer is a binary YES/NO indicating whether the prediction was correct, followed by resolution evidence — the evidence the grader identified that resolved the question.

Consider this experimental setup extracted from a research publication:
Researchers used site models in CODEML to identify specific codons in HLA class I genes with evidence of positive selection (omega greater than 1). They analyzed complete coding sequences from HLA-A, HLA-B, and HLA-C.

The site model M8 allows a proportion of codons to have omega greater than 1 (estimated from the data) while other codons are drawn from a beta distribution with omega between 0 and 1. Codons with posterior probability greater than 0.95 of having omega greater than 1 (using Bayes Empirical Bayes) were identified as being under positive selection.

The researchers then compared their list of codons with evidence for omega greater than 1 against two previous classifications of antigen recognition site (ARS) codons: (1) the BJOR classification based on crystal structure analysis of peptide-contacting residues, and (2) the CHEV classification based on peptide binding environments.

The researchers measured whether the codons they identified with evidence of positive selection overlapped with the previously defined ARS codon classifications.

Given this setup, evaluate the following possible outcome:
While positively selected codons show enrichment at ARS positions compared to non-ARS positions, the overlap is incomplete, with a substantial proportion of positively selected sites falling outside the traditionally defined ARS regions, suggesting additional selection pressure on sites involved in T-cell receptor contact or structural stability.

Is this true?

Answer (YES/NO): NO